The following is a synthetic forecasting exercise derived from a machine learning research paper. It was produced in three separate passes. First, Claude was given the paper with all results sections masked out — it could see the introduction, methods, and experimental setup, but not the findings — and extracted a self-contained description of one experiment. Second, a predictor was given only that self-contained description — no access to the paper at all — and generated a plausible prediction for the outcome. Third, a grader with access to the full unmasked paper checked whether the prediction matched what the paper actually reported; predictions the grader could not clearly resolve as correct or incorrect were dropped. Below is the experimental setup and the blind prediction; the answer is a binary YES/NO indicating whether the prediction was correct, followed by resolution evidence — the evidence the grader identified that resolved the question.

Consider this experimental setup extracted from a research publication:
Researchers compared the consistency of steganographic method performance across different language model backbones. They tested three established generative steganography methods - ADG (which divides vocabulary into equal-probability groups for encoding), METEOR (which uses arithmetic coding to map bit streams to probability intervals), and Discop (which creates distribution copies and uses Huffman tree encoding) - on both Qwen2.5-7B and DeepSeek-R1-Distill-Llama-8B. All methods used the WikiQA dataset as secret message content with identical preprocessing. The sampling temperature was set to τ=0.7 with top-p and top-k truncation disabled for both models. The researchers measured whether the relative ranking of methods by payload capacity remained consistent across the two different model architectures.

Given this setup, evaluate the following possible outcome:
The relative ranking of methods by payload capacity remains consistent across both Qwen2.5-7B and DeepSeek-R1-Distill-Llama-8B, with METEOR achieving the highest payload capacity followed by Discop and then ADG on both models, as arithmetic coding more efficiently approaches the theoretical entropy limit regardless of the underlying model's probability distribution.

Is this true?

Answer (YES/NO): NO